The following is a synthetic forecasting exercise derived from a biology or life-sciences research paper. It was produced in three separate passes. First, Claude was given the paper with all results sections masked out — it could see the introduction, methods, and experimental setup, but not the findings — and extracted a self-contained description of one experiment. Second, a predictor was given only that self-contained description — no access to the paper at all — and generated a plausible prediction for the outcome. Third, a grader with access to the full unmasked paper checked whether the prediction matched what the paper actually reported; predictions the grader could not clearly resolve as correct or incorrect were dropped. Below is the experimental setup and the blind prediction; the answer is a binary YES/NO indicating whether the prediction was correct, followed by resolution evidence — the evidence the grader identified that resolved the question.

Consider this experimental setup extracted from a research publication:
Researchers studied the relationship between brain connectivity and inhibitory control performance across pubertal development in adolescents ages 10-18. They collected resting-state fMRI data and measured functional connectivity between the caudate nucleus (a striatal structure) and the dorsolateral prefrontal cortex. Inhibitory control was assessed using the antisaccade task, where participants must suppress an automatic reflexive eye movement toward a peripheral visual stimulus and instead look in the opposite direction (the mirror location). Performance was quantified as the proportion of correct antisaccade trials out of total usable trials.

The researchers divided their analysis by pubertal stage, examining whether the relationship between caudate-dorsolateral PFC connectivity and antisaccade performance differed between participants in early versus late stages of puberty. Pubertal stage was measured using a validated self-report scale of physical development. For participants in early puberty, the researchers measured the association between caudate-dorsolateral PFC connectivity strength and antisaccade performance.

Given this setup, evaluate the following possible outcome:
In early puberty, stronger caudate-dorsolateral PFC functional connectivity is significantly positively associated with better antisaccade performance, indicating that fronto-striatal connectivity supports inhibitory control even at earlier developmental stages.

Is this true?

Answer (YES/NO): NO